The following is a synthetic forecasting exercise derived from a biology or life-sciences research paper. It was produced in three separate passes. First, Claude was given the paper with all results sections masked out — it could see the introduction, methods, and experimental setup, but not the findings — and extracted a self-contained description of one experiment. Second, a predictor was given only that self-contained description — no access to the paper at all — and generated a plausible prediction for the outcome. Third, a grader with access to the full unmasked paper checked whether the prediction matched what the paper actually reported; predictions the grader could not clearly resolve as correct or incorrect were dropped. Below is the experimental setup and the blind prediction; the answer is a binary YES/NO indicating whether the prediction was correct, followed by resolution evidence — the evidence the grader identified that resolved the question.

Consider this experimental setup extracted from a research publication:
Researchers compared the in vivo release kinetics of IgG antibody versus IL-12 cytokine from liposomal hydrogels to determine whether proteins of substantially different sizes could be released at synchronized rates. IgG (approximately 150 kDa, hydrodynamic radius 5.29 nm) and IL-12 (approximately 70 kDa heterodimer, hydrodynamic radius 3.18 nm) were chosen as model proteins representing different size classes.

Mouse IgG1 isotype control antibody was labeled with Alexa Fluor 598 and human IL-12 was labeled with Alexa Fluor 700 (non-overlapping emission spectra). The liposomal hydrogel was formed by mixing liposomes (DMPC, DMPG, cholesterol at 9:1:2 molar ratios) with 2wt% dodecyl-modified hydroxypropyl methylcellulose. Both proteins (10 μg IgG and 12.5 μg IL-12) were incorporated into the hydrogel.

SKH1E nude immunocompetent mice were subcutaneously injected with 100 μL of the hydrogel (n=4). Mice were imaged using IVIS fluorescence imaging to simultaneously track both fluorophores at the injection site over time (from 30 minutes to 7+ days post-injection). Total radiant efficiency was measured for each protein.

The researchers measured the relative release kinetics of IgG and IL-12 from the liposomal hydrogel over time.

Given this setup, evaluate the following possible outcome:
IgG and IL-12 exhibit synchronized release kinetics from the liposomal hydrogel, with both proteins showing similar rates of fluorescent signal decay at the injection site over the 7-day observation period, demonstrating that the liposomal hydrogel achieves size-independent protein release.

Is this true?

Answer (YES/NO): NO